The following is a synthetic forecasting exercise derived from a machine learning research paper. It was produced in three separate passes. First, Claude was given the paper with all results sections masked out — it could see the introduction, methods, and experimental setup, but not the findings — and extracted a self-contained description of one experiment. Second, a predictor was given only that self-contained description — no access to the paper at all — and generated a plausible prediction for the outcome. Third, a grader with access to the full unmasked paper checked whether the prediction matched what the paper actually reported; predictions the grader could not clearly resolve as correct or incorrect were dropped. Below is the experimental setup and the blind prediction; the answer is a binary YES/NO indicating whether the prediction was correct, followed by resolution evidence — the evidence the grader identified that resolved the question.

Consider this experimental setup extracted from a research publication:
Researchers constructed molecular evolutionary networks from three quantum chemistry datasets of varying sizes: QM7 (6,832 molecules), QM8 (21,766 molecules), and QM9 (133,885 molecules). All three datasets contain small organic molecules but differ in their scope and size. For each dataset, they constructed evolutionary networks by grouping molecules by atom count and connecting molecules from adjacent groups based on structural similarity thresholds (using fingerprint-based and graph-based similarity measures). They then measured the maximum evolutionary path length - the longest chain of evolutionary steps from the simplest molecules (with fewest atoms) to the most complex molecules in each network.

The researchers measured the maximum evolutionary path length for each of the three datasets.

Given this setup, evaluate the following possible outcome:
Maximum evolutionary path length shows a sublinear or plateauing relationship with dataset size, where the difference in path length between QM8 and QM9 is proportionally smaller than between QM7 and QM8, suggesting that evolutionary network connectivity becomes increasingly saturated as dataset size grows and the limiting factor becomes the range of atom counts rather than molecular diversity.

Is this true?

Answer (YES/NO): NO